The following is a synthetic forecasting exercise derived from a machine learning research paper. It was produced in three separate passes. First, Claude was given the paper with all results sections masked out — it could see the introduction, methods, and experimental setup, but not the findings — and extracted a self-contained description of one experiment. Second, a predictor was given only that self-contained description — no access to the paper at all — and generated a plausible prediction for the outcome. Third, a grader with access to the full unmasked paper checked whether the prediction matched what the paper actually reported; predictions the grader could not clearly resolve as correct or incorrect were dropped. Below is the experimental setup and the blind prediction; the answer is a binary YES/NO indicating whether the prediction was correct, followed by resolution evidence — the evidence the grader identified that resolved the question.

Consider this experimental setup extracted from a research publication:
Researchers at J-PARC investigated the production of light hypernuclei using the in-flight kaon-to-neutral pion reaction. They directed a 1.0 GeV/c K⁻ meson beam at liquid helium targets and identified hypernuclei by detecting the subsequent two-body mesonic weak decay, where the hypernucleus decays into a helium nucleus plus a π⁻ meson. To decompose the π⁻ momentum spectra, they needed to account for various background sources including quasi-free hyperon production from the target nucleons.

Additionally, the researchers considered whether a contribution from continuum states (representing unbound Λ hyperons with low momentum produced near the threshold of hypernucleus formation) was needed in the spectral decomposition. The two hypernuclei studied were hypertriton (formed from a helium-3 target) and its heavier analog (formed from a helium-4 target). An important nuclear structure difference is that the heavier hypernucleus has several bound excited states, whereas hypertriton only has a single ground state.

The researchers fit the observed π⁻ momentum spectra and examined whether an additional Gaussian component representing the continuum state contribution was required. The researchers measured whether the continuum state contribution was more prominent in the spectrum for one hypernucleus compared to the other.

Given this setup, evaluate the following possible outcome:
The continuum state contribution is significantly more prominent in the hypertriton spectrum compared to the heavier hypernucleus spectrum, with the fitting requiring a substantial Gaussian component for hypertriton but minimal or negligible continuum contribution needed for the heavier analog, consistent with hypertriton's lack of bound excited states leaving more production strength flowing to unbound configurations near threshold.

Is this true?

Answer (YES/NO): YES